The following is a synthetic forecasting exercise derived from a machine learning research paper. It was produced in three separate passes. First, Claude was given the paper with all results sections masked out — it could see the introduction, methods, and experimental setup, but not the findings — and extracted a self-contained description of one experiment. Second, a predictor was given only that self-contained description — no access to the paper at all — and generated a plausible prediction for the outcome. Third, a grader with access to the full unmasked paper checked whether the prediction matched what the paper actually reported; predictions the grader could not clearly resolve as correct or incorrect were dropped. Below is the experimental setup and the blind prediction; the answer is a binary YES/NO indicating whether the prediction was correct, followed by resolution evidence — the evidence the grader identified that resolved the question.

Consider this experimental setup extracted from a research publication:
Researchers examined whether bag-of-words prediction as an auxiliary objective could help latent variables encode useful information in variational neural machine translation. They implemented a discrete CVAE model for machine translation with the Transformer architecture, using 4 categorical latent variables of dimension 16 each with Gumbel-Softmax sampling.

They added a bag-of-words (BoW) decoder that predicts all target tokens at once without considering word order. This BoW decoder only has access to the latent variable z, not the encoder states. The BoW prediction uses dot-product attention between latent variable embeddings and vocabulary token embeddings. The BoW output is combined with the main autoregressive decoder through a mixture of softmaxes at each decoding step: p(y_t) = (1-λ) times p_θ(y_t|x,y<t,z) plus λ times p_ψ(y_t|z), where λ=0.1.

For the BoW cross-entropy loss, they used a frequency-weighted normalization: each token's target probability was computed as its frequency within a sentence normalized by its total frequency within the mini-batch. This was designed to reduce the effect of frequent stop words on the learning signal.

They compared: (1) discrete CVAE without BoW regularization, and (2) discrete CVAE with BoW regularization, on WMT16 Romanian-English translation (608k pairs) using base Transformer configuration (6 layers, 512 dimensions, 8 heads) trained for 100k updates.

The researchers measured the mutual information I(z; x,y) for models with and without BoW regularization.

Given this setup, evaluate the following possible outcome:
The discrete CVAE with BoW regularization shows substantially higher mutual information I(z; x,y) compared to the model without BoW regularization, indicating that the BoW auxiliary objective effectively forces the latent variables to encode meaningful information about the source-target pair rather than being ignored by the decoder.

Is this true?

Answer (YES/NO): YES